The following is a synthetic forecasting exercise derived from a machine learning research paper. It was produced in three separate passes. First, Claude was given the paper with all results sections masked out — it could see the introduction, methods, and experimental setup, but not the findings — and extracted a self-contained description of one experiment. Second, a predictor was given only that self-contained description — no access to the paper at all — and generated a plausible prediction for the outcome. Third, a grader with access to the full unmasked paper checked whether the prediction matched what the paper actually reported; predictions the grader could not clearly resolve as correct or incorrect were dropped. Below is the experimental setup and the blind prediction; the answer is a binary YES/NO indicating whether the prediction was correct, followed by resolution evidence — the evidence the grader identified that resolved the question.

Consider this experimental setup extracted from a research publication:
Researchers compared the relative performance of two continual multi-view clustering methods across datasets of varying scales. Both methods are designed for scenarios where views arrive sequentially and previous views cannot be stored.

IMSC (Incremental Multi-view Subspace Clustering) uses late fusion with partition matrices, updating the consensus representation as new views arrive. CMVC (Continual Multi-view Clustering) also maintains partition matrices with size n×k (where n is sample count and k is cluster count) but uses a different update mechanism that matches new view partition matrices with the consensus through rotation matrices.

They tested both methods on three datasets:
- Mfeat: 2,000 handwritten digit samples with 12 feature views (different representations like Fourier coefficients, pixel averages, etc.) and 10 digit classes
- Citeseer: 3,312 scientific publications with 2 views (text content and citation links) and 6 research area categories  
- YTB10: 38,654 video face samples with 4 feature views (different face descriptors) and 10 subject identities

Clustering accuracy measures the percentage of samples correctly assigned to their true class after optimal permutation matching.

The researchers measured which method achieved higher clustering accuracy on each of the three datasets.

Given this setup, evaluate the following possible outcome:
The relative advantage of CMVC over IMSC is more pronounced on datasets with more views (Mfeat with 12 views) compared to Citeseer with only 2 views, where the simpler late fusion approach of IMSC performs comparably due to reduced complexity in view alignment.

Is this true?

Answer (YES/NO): NO